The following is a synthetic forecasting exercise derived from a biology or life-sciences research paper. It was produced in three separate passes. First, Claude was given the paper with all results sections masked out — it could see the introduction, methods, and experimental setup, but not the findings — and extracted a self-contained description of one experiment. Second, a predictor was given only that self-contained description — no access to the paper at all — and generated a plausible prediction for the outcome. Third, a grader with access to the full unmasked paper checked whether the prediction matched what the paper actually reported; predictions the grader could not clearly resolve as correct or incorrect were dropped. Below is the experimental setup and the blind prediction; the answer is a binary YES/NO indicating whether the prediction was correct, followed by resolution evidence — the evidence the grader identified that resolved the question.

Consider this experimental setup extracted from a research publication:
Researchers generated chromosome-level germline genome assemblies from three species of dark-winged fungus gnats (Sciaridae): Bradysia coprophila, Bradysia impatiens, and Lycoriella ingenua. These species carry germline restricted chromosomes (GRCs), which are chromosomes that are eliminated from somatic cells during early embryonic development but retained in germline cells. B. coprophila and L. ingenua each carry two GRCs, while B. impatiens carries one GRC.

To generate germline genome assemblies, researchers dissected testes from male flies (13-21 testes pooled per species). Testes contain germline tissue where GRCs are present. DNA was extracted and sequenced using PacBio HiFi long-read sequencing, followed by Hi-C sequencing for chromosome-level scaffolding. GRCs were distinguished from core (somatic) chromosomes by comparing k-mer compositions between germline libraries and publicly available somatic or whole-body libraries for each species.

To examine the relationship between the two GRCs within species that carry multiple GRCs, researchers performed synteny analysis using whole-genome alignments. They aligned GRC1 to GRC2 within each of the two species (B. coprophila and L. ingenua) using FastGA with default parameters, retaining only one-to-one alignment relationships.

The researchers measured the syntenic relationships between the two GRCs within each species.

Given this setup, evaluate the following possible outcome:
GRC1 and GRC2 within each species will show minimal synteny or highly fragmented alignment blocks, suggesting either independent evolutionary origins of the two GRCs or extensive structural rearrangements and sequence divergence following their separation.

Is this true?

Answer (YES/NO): YES